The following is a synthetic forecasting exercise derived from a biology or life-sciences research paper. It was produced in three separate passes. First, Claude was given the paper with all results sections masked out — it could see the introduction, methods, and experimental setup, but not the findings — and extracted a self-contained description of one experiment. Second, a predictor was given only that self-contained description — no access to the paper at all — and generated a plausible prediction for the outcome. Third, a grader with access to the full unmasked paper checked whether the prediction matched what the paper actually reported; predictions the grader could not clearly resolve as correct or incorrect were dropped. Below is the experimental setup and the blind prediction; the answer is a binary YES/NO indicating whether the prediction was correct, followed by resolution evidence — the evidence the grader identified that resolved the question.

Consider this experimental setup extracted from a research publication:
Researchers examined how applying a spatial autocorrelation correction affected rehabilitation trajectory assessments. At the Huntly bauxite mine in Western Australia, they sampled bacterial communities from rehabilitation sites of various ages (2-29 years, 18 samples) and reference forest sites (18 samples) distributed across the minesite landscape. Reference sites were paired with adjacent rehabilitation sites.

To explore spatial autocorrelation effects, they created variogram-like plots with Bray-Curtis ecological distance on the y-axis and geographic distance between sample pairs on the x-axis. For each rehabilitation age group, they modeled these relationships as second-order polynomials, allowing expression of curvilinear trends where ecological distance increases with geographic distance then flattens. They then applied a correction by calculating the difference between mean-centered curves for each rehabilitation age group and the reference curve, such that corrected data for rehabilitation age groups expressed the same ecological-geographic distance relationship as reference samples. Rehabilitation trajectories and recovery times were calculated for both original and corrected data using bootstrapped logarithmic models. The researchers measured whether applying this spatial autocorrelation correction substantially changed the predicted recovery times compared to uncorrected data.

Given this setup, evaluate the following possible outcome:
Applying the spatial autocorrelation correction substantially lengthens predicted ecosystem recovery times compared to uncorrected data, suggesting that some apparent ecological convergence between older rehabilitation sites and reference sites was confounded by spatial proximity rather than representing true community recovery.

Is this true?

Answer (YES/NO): NO